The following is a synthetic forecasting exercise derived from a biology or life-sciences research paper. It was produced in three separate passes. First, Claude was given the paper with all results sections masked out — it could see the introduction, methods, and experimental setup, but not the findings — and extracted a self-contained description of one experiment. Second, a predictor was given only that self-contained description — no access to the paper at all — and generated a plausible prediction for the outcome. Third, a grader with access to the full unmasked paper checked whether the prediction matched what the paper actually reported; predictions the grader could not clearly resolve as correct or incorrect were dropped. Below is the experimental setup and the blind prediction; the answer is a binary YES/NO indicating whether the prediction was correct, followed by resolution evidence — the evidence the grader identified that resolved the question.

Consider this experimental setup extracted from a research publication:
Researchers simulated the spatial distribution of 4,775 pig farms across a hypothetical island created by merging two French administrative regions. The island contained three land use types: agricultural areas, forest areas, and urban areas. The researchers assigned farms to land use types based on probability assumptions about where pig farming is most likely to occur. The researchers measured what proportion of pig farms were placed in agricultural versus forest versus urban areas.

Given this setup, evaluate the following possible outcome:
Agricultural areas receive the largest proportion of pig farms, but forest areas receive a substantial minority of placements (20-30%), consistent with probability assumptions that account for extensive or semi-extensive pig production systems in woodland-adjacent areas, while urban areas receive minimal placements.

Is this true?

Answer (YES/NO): NO